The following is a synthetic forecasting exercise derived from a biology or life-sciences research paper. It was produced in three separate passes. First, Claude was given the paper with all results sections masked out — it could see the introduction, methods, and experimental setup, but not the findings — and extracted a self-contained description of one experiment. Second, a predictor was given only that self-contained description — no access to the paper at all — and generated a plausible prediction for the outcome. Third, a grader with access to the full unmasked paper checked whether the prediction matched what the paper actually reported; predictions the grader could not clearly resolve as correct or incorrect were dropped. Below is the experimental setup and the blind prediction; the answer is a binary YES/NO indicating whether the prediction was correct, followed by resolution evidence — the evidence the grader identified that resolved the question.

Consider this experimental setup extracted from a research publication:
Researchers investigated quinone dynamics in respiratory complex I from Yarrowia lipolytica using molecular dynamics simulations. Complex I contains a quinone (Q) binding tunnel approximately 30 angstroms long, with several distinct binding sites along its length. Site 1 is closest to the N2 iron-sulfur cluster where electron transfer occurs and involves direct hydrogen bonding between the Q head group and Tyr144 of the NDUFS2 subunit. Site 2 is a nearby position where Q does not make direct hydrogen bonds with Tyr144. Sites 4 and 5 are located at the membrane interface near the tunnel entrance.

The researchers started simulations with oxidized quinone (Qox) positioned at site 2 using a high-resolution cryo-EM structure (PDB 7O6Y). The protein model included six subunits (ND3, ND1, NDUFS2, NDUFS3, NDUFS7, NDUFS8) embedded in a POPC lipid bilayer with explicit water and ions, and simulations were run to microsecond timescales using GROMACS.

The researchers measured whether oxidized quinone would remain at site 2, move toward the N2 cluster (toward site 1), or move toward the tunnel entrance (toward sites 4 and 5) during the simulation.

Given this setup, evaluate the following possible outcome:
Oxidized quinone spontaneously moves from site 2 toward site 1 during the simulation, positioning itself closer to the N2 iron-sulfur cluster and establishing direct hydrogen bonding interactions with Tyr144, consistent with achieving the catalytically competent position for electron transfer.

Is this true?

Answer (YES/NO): YES